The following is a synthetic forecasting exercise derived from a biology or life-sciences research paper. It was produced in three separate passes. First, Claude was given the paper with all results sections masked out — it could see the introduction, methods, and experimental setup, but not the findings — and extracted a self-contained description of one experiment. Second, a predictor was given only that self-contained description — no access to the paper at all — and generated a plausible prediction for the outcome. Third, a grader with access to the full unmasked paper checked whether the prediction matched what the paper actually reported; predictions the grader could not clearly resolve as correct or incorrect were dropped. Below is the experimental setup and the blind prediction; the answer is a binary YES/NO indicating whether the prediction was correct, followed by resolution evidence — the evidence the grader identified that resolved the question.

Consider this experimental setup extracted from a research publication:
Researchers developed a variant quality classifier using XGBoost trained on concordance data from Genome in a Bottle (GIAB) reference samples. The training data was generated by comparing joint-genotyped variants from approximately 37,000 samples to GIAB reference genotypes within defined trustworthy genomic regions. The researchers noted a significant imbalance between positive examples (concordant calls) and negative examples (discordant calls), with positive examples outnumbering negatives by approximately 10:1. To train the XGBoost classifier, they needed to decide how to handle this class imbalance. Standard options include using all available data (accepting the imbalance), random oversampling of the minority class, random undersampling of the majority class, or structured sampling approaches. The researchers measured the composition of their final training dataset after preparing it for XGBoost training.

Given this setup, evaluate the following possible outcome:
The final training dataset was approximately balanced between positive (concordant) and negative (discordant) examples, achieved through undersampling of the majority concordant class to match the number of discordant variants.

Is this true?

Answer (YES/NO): YES